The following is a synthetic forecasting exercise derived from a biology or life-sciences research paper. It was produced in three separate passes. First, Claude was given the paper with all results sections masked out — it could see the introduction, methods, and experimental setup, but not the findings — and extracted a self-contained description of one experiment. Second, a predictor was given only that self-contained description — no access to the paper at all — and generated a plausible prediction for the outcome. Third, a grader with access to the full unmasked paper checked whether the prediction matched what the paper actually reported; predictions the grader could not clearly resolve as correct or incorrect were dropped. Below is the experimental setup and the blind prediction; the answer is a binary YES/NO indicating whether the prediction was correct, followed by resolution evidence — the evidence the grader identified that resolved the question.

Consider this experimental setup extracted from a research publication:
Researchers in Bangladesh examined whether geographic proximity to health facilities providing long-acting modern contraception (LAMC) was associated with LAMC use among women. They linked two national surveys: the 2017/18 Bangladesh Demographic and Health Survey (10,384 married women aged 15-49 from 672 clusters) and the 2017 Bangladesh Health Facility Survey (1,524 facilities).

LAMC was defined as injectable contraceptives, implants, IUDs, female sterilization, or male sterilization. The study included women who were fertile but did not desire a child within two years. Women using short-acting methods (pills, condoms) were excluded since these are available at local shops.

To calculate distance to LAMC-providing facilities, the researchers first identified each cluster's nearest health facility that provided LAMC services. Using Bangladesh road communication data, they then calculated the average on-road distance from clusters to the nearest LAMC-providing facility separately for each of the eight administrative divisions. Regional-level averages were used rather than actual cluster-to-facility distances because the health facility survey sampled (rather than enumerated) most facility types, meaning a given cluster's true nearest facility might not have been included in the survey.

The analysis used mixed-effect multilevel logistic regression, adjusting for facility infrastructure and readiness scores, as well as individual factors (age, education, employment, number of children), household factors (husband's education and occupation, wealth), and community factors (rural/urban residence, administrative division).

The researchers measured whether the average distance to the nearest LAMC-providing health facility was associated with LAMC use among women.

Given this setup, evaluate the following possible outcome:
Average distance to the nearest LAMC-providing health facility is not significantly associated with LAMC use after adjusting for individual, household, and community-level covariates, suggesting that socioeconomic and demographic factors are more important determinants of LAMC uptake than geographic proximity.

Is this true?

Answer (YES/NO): NO